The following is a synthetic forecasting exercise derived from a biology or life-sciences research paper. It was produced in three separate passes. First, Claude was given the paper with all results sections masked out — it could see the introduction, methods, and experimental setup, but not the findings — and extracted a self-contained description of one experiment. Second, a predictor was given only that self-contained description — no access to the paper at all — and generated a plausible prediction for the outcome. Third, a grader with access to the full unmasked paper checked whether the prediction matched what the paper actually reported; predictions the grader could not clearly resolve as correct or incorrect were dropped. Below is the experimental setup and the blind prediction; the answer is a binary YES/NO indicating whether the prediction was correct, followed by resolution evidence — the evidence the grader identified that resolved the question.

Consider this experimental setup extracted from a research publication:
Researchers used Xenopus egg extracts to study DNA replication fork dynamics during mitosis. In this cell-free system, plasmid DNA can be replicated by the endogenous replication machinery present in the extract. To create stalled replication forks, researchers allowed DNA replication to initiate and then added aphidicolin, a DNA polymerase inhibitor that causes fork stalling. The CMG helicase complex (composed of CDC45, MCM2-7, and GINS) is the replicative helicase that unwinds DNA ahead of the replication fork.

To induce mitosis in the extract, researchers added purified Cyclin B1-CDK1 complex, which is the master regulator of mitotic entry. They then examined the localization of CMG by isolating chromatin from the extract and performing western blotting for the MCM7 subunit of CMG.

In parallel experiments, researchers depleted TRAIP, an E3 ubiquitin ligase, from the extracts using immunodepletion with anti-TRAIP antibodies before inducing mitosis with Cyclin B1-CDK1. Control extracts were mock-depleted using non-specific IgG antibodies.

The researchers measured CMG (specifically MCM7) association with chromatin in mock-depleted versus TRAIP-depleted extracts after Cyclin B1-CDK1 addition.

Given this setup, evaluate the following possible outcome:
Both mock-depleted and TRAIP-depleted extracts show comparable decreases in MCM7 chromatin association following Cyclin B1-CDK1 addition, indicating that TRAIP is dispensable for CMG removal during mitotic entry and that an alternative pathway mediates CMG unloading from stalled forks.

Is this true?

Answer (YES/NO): NO